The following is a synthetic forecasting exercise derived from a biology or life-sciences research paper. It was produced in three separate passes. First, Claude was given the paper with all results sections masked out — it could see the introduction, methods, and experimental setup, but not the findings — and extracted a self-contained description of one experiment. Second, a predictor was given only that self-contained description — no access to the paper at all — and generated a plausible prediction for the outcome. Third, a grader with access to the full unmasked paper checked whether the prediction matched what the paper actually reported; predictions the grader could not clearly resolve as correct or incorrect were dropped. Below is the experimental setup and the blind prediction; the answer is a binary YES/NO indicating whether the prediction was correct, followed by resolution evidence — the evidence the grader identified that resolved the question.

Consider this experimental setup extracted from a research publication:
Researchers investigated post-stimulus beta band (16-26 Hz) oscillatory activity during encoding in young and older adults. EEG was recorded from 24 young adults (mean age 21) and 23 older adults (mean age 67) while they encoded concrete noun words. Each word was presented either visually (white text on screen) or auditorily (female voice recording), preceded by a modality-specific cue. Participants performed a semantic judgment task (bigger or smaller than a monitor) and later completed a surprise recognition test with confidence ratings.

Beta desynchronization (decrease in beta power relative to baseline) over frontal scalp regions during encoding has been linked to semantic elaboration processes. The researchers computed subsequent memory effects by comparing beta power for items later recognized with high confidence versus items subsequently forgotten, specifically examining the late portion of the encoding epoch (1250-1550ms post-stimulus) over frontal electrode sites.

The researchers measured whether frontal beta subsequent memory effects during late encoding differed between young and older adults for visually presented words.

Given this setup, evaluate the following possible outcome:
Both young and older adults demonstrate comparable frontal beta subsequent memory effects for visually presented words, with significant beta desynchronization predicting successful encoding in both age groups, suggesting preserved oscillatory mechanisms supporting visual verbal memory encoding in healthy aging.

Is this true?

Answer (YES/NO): NO